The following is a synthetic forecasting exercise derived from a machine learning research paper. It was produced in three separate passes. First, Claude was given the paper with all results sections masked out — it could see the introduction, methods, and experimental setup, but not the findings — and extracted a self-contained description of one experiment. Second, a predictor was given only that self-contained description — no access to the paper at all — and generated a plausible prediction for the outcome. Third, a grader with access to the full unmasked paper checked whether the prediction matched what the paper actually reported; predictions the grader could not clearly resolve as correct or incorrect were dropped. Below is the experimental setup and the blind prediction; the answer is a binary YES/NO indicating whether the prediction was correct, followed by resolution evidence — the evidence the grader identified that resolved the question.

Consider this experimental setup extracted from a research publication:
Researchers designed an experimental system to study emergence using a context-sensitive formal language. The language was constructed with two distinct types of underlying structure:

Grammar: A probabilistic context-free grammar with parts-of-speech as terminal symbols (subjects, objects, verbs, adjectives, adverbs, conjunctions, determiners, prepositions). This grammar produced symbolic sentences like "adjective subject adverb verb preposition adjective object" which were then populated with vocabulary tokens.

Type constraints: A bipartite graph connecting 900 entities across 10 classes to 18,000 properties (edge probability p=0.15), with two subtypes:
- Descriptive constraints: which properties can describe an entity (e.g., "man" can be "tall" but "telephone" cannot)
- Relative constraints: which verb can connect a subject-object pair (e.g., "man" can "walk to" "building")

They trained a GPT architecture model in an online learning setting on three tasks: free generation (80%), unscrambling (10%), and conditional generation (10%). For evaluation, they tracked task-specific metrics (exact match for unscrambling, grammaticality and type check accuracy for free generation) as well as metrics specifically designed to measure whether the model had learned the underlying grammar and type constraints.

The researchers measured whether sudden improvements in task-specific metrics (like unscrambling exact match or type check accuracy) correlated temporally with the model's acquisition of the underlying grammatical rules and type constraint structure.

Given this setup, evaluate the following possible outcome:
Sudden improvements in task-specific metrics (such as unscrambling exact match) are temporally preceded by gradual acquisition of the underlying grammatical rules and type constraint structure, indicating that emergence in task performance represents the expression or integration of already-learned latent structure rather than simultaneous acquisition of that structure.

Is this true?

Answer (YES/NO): NO